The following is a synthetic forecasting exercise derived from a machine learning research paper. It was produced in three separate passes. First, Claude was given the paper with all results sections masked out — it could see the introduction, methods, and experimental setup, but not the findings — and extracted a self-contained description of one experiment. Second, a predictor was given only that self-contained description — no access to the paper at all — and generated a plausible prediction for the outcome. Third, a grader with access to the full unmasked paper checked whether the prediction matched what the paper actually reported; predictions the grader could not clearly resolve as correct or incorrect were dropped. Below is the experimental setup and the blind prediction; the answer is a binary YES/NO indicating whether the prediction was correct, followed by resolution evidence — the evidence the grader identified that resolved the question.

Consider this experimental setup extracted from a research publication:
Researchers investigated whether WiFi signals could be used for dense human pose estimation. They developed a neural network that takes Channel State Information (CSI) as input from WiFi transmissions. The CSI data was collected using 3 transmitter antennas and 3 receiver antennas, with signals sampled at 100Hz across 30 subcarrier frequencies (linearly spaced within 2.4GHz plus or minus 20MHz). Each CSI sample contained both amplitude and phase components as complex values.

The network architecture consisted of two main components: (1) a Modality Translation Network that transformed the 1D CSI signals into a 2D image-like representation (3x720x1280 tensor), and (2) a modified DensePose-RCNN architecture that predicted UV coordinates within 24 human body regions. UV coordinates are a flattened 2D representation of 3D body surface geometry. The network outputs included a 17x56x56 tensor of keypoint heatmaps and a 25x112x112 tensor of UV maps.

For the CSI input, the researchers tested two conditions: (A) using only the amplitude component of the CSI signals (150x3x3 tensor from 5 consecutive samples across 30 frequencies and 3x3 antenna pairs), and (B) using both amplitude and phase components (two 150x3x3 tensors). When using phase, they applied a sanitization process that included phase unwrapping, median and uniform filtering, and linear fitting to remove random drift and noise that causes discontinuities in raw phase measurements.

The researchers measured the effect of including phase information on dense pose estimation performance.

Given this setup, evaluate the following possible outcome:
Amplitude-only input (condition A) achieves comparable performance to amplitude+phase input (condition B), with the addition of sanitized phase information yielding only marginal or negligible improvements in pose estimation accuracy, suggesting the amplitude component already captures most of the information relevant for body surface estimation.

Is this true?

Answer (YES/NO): YES